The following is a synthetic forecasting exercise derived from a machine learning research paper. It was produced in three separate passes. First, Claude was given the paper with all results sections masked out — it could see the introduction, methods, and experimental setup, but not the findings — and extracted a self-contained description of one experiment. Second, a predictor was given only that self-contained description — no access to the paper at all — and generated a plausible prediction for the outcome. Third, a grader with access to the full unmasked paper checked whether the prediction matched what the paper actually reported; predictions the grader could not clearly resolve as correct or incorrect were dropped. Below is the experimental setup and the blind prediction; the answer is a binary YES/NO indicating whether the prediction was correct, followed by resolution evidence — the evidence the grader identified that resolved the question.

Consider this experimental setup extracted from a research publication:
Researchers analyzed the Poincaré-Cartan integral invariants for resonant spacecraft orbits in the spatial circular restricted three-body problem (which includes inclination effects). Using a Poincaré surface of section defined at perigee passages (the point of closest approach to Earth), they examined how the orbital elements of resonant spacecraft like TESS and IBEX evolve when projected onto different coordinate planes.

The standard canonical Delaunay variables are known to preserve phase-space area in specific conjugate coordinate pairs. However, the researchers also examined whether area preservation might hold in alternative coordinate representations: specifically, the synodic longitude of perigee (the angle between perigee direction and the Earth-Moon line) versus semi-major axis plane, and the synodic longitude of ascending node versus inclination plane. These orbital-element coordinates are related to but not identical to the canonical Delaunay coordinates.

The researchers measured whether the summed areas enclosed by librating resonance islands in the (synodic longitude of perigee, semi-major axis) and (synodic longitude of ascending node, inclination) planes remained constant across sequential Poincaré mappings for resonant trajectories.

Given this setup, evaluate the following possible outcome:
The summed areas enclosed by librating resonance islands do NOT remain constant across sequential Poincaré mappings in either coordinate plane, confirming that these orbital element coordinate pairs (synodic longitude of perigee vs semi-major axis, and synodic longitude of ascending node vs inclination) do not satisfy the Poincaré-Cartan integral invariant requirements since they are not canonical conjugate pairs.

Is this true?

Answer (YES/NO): NO